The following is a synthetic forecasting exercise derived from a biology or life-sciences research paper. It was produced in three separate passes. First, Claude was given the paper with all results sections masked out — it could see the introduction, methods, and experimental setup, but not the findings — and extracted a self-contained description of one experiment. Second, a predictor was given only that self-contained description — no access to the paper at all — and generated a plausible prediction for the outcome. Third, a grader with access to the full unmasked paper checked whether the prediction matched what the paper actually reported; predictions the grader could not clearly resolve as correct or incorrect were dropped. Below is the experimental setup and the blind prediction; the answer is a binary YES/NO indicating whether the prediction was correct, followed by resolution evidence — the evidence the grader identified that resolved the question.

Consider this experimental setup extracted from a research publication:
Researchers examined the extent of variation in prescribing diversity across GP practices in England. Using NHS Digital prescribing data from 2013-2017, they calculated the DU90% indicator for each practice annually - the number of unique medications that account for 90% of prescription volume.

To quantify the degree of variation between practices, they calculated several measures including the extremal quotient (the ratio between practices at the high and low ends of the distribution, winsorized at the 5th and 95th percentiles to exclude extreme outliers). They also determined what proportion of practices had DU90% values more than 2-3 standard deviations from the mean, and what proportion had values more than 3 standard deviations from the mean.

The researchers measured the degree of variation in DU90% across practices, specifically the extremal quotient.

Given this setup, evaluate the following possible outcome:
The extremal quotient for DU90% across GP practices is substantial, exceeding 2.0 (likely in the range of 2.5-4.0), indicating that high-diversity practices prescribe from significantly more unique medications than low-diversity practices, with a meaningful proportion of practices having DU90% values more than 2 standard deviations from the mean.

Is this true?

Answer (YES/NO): NO